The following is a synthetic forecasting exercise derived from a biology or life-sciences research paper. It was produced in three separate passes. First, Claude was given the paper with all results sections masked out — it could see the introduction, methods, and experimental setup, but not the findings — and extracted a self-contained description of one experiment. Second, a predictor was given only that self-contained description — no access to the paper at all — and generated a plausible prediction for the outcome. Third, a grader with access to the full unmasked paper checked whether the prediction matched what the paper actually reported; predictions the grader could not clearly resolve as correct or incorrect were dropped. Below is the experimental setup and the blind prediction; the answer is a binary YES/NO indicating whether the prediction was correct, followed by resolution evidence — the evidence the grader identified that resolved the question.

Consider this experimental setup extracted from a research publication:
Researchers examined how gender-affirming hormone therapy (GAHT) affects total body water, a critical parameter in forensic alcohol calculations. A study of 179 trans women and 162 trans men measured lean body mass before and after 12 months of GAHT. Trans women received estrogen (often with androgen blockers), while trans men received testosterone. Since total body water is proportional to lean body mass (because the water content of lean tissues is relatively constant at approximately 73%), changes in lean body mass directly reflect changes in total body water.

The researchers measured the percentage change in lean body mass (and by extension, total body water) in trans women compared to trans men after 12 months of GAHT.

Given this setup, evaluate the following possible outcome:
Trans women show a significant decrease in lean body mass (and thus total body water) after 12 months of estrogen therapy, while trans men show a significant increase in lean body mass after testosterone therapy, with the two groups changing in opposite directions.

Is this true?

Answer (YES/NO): YES